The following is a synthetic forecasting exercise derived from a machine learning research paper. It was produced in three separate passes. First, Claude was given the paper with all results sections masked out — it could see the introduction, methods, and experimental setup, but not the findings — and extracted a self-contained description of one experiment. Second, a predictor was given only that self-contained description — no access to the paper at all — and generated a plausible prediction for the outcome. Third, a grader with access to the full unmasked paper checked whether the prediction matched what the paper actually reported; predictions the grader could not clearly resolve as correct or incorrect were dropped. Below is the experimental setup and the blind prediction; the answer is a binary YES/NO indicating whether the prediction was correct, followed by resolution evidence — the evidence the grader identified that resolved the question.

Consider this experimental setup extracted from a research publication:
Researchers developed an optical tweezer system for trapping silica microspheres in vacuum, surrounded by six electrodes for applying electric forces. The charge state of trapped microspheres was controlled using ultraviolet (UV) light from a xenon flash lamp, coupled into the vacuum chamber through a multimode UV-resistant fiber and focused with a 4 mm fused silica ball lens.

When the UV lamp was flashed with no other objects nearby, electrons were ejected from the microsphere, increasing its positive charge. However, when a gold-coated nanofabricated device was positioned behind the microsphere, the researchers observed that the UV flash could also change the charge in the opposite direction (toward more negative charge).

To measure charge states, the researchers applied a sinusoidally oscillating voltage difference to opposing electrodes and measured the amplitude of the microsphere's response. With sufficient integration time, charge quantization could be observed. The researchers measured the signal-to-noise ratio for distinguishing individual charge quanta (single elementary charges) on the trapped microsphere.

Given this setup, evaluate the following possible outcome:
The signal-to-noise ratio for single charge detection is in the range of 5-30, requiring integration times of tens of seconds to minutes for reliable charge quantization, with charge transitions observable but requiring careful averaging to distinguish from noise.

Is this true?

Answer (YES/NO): YES